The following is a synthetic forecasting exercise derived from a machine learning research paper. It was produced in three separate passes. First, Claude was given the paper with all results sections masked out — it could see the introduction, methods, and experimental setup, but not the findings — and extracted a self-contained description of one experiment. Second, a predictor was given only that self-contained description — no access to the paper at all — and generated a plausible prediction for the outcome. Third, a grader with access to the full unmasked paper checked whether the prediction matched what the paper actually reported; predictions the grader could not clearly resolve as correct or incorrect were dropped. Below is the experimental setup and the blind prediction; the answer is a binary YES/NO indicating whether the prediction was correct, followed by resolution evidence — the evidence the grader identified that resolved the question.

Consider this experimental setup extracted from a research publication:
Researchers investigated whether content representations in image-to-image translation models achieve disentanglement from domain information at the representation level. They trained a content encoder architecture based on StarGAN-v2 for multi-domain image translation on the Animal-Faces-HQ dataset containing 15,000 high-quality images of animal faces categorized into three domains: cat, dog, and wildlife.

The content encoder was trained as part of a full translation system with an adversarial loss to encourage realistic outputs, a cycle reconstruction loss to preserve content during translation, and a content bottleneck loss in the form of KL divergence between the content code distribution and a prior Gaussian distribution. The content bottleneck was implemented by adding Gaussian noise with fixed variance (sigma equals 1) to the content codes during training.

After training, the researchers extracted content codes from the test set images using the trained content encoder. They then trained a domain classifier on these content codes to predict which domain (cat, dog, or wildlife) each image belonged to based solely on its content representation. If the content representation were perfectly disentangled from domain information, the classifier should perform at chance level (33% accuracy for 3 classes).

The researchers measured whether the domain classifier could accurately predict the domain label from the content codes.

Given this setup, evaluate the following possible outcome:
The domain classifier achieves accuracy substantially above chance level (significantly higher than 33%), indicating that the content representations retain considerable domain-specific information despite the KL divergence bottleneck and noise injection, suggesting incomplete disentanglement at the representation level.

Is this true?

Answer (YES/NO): YES